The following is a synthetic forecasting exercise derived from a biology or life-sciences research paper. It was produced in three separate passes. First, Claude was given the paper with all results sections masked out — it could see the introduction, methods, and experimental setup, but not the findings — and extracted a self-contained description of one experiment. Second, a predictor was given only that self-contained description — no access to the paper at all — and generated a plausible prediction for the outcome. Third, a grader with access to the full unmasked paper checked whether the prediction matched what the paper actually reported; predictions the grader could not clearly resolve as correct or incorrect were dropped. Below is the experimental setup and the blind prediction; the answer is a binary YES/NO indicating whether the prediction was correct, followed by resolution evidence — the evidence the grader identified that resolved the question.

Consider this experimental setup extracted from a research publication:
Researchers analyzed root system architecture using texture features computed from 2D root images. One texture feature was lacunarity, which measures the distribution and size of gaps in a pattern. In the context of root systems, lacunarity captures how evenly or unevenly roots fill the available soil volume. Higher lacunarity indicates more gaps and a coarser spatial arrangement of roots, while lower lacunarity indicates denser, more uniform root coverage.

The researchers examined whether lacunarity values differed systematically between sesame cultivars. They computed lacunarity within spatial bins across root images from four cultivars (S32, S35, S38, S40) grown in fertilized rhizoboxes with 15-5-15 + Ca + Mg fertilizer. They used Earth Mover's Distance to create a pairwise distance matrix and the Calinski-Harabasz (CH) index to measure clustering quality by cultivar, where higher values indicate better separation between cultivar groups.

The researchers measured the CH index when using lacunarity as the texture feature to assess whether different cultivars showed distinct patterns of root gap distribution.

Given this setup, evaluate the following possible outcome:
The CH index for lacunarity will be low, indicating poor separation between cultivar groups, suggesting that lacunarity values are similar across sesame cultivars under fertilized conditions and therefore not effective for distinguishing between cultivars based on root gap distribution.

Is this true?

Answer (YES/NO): YES